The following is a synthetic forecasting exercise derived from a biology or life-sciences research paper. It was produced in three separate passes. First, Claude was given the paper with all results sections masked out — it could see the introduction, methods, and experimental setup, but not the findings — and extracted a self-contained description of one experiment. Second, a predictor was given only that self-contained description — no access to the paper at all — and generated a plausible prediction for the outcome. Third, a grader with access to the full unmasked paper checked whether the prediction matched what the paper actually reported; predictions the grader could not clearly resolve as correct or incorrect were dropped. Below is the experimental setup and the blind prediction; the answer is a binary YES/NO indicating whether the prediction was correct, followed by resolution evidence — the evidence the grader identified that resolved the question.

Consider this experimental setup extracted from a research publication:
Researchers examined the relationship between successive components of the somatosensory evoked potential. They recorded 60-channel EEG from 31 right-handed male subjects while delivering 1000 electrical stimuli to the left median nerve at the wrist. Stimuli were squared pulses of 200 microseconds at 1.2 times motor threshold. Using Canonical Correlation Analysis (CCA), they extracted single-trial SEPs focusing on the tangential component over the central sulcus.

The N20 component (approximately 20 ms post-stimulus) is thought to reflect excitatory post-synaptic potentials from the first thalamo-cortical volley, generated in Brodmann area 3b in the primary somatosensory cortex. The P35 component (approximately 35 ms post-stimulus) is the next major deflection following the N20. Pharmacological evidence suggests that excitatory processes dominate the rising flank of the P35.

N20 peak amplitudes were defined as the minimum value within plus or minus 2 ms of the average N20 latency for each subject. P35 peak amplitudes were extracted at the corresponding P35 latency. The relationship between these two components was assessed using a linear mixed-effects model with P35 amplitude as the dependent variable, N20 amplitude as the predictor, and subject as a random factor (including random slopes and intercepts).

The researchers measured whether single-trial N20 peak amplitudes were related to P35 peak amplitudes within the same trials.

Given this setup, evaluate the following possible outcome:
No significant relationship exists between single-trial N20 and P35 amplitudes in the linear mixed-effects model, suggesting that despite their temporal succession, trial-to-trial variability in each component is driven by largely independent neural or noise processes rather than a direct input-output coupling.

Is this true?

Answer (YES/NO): NO